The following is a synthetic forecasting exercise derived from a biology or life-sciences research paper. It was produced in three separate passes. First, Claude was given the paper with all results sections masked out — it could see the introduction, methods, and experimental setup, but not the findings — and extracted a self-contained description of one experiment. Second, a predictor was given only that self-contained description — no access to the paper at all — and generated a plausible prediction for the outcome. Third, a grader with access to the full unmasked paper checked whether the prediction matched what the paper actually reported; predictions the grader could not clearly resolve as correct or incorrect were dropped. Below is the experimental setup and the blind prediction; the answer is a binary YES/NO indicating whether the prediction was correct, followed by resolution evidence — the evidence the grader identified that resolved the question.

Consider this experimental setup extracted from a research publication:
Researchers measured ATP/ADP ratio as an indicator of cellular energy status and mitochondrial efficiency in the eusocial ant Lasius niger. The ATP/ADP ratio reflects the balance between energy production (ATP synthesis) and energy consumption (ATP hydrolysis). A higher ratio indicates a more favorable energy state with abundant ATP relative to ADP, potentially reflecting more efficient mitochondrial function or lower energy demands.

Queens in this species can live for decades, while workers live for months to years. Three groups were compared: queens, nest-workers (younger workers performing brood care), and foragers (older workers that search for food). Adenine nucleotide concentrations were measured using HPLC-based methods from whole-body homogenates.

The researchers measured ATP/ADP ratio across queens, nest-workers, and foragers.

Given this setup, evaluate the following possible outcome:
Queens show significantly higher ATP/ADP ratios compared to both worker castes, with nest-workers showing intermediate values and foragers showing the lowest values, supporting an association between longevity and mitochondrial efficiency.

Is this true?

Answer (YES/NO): NO